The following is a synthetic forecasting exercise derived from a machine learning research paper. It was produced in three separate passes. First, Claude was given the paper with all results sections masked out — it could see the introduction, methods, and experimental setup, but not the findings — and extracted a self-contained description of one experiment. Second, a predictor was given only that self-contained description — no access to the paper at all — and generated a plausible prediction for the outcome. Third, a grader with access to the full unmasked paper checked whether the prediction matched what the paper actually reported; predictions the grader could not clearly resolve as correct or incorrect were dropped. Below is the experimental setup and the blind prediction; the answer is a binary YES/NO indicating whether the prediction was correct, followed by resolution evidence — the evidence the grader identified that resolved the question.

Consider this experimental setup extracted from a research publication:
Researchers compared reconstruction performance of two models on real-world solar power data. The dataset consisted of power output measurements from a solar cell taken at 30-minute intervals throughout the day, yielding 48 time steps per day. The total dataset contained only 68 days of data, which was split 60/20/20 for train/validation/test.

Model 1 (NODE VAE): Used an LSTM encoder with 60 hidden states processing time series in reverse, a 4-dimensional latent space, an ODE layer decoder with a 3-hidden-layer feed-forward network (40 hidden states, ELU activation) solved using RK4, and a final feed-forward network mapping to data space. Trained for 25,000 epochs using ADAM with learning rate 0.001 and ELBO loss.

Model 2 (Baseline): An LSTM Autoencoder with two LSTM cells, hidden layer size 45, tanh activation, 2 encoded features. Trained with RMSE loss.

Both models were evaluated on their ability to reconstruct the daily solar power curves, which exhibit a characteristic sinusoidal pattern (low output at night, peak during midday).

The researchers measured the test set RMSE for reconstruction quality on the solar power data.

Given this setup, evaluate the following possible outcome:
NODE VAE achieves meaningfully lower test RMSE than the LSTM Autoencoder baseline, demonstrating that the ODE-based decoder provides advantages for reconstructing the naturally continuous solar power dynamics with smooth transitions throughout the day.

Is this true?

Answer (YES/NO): NO